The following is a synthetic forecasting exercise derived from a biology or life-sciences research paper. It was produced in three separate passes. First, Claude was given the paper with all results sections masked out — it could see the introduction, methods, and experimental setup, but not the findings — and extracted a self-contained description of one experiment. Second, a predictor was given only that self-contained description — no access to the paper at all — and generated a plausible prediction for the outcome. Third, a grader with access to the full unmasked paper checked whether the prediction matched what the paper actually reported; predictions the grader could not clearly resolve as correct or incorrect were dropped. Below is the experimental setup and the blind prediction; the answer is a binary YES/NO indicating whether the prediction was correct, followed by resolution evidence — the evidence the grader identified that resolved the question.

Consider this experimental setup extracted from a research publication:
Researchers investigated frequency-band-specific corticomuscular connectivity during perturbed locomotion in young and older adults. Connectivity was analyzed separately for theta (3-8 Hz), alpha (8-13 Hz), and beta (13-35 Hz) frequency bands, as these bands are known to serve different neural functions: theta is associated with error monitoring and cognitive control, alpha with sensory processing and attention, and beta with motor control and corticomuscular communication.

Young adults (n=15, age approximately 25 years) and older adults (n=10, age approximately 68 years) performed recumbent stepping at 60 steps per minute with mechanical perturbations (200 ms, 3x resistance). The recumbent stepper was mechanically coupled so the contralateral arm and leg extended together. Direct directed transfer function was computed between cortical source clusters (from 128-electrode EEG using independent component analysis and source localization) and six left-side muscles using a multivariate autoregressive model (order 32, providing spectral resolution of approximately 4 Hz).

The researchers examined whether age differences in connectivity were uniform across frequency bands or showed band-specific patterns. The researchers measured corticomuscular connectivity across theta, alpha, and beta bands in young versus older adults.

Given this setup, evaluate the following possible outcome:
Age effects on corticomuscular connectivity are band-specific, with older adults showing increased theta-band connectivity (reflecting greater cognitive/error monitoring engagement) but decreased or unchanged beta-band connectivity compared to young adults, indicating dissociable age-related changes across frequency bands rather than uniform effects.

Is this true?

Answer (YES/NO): NO